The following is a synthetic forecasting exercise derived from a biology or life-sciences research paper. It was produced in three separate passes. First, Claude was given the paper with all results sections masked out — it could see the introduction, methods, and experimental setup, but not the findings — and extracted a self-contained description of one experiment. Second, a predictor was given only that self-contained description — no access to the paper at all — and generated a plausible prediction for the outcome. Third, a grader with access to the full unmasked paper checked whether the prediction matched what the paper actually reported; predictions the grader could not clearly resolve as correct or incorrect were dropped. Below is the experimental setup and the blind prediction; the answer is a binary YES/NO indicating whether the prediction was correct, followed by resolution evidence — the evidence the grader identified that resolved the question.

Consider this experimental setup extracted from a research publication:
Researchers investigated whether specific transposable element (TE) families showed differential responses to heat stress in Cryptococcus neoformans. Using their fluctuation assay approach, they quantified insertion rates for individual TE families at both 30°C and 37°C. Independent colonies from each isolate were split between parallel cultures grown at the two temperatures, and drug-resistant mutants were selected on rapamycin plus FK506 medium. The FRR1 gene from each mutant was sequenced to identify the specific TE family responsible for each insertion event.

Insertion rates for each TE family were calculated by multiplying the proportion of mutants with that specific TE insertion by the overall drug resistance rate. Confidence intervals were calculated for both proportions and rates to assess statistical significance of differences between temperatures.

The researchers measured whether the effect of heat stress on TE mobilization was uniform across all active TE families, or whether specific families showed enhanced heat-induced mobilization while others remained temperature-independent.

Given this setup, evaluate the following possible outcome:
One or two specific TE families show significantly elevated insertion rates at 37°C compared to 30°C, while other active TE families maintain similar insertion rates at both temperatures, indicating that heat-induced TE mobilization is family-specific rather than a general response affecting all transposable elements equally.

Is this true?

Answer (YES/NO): NO